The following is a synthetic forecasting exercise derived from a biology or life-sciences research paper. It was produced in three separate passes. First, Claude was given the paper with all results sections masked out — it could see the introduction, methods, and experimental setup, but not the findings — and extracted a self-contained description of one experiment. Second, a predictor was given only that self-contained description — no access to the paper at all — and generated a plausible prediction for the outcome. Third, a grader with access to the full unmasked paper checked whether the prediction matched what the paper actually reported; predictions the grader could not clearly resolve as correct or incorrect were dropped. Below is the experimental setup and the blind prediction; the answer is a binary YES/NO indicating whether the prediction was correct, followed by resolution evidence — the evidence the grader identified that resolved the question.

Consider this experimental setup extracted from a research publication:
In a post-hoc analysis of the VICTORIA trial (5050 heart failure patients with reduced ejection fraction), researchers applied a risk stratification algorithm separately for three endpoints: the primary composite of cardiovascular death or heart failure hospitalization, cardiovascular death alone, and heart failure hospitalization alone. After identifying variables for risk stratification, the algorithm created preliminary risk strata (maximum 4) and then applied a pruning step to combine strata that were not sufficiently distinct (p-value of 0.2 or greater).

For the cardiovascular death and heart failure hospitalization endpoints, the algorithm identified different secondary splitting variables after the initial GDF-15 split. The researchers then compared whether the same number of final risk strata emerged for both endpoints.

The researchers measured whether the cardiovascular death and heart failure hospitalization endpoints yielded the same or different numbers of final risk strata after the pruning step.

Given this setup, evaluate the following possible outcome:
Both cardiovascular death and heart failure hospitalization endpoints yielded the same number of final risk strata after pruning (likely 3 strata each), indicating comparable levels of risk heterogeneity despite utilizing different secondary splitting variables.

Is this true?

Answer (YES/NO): NO